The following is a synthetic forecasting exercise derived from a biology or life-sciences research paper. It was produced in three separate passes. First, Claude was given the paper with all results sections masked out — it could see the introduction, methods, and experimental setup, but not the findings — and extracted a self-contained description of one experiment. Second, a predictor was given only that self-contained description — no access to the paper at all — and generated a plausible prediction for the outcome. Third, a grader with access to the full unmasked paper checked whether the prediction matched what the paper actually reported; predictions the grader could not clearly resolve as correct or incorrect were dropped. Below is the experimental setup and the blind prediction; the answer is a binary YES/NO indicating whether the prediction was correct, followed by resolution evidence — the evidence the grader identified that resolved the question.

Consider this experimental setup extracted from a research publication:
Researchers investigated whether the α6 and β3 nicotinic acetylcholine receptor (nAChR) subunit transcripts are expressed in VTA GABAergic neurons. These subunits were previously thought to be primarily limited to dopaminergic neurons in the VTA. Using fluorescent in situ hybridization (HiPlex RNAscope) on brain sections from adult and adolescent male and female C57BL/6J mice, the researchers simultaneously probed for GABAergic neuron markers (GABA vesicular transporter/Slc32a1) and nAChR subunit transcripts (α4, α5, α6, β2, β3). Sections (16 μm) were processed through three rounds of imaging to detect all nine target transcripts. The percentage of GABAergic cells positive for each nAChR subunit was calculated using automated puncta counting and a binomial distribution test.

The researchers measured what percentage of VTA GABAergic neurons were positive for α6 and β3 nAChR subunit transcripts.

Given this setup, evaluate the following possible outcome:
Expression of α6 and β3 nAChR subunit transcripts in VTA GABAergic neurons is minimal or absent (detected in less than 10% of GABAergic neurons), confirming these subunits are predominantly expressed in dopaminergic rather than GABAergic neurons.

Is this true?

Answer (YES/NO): NO